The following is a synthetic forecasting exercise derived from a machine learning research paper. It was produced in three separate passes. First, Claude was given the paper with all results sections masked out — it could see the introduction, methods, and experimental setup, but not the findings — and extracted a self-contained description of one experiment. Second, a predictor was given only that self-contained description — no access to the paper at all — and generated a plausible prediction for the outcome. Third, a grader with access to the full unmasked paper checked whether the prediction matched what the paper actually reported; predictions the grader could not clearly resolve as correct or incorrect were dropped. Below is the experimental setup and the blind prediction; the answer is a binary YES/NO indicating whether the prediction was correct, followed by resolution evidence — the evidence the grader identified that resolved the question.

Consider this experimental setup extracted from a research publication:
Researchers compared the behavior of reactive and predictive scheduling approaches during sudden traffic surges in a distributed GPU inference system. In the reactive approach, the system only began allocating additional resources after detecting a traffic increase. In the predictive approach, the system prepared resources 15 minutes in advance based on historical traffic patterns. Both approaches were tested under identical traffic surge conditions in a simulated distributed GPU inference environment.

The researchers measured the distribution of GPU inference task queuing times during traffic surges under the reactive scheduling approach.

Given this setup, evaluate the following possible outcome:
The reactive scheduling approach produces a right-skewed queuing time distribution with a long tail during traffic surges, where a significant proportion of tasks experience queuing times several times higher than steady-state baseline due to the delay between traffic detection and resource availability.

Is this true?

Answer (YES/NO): NO